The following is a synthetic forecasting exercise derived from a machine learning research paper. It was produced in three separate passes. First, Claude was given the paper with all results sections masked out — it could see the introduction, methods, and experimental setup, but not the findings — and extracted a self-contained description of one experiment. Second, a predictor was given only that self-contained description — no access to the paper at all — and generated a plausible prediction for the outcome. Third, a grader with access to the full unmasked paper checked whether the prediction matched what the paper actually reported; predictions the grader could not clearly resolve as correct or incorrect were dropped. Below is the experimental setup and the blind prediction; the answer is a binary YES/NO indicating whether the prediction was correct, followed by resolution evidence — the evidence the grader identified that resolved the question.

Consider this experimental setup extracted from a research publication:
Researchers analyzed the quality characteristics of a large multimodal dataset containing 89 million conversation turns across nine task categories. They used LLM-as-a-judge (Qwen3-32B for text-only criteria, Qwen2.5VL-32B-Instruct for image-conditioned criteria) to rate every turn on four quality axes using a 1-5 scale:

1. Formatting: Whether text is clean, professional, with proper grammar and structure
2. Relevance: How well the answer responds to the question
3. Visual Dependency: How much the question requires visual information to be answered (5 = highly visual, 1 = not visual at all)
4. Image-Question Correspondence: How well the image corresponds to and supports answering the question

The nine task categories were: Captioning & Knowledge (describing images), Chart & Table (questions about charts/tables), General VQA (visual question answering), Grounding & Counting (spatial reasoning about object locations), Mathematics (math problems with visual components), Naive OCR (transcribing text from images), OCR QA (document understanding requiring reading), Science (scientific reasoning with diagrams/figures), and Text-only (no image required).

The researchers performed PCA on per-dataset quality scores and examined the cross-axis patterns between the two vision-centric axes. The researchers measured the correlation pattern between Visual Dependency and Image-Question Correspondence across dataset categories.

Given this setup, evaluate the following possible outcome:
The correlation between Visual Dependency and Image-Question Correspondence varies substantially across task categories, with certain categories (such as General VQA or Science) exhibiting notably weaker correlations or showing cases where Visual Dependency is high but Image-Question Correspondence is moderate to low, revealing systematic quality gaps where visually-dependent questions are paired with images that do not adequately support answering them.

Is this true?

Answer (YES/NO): NO